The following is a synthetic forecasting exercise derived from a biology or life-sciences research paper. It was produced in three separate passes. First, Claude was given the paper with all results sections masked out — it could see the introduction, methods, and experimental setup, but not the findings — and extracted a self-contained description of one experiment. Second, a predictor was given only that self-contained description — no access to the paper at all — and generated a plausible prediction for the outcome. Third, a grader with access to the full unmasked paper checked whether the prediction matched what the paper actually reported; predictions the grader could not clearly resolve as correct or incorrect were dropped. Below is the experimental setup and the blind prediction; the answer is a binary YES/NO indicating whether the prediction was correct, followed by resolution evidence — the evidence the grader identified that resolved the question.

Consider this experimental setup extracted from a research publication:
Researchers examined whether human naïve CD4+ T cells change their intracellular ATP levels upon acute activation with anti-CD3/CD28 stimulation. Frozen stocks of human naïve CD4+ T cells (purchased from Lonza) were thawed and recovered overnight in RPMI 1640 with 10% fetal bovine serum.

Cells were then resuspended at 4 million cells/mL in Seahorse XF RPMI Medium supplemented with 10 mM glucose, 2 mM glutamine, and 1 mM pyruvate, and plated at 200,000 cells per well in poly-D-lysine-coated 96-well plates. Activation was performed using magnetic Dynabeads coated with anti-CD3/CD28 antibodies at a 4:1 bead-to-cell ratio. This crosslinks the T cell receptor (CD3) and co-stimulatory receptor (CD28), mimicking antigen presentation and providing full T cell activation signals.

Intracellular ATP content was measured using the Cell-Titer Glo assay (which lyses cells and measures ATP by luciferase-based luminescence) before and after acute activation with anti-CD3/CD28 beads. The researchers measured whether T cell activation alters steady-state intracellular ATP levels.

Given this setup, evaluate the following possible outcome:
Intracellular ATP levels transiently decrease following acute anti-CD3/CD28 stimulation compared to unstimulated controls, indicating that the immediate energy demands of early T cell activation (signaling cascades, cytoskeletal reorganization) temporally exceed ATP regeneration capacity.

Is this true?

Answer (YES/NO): NO